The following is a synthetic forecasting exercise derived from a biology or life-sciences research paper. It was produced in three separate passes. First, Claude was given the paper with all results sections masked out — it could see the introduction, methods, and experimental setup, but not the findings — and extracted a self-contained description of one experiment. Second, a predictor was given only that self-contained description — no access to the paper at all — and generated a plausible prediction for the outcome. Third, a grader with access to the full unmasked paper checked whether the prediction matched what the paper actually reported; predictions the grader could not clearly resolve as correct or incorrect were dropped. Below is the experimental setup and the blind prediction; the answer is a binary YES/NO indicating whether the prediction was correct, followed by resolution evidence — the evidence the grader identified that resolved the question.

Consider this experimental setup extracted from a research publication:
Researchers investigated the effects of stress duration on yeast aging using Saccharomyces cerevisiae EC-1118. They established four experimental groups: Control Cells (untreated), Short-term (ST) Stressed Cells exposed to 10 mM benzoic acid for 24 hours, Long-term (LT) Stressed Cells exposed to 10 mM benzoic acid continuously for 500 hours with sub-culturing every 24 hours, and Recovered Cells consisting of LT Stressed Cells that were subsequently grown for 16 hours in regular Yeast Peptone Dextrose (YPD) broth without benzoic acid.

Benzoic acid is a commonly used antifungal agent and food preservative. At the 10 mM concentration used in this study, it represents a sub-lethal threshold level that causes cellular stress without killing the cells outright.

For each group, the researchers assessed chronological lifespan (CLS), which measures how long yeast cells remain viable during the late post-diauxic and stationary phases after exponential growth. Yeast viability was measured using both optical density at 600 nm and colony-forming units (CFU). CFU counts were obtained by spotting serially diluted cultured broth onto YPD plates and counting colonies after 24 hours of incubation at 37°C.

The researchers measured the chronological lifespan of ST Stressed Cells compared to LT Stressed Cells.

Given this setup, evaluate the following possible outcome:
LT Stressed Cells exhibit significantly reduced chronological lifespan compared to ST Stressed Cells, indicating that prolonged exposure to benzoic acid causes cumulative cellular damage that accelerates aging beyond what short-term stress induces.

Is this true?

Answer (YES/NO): YES